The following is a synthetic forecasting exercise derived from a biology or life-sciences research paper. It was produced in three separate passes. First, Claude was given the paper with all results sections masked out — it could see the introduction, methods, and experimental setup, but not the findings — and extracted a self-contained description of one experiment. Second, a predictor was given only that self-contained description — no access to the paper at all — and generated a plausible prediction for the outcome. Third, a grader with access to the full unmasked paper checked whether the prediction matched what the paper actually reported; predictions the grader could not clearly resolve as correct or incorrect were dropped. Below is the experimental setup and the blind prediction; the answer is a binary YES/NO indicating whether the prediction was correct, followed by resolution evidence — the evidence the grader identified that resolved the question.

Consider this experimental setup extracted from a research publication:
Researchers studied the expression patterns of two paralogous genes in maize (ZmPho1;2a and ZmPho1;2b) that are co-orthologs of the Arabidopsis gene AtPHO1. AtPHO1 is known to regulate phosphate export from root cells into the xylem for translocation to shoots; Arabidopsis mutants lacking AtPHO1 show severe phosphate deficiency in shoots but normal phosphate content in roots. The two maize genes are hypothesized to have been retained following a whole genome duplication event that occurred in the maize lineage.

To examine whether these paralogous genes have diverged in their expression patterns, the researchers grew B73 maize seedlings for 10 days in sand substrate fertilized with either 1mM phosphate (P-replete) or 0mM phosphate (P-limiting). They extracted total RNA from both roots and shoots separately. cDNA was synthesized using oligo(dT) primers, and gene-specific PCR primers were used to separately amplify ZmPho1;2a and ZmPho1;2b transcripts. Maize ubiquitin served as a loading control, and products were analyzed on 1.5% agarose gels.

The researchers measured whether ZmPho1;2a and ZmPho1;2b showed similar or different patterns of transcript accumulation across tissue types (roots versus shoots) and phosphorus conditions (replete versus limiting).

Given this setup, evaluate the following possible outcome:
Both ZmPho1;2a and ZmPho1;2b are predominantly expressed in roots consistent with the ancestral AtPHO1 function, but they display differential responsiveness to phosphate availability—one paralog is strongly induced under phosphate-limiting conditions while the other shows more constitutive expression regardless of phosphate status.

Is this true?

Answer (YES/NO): NO